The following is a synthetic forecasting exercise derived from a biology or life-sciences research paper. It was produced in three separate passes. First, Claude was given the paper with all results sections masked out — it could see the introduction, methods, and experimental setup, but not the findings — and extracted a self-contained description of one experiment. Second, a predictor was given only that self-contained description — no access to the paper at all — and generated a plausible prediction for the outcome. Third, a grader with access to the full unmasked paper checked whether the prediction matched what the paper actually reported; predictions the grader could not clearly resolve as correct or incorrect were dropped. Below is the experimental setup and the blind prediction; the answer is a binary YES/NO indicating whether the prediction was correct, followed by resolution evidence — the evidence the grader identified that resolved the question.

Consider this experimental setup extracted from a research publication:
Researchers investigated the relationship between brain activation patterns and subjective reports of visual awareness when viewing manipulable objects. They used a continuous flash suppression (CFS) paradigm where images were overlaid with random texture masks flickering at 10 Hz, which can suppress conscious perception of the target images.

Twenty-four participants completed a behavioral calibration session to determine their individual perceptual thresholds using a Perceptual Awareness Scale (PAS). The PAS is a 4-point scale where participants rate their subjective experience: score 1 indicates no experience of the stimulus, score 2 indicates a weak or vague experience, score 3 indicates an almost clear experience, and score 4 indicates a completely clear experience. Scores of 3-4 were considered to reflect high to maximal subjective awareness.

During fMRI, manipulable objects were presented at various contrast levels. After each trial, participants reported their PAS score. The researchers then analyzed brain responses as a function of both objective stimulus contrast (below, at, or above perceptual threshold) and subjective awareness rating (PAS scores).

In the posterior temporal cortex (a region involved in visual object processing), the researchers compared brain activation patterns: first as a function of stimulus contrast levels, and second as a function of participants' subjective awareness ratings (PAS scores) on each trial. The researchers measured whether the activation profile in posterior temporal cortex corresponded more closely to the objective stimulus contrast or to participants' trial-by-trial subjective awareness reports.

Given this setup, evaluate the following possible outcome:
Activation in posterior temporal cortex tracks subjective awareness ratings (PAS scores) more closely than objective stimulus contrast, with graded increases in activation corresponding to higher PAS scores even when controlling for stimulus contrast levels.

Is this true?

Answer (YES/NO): NO